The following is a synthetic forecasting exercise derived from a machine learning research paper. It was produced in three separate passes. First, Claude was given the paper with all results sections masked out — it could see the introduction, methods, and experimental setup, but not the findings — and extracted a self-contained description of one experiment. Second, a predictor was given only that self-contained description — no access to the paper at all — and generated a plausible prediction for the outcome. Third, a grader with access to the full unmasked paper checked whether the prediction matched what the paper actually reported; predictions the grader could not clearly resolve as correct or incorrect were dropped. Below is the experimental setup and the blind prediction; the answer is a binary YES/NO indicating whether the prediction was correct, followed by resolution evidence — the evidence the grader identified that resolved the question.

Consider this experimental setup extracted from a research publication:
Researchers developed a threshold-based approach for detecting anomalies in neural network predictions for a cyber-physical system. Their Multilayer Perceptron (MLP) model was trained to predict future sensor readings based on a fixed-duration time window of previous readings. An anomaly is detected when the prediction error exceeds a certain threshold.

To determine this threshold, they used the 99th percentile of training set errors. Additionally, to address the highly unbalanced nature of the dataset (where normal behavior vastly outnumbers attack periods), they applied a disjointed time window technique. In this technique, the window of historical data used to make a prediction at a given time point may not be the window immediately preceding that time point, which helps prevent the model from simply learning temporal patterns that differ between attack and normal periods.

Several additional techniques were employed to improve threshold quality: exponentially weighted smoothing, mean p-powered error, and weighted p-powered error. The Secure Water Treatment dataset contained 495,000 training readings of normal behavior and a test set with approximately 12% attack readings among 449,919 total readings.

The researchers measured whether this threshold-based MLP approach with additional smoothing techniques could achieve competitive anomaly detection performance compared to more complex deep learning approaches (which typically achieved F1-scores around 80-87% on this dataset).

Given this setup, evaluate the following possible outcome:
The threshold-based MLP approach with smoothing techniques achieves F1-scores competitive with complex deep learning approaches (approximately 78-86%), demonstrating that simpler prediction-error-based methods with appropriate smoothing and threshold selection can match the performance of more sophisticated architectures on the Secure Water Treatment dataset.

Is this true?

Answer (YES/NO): YES